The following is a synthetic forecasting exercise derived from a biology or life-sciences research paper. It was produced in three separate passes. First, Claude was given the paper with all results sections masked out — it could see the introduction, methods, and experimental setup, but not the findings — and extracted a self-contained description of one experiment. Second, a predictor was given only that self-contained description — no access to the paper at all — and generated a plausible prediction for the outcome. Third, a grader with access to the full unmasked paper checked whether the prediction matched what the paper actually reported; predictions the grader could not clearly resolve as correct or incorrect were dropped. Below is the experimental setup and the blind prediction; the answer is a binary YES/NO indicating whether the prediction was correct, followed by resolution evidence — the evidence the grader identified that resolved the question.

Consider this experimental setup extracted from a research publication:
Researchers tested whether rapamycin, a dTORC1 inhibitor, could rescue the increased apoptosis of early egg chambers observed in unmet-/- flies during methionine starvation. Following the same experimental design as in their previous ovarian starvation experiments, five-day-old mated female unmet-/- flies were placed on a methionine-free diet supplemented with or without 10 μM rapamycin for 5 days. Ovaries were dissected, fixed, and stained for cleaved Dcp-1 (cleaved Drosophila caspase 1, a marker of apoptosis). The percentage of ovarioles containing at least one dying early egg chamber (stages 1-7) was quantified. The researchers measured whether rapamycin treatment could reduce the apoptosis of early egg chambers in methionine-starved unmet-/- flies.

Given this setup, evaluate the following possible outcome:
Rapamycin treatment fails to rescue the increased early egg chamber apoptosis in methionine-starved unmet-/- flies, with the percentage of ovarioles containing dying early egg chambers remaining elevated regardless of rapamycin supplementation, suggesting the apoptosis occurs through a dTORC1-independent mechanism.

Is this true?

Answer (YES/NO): NO